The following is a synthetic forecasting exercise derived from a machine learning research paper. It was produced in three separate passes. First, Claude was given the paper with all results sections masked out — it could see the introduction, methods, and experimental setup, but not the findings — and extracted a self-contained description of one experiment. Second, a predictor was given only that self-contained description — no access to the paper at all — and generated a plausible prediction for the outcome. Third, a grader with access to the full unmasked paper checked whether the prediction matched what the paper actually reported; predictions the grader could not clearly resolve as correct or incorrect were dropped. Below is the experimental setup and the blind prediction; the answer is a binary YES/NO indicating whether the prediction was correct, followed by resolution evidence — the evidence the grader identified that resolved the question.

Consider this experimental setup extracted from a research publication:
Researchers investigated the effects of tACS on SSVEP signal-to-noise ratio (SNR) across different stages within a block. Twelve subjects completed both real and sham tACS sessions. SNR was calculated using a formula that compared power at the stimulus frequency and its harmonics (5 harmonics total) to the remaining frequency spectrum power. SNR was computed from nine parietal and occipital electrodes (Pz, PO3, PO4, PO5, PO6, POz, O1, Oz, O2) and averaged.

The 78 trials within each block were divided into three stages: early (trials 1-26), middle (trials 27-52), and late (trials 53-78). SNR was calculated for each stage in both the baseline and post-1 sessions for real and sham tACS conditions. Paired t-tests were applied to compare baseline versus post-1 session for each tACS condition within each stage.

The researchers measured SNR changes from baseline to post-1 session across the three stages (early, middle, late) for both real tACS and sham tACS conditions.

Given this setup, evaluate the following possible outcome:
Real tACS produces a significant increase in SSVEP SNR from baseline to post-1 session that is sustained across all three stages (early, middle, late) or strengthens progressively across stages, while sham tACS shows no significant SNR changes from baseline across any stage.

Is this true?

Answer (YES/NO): NO